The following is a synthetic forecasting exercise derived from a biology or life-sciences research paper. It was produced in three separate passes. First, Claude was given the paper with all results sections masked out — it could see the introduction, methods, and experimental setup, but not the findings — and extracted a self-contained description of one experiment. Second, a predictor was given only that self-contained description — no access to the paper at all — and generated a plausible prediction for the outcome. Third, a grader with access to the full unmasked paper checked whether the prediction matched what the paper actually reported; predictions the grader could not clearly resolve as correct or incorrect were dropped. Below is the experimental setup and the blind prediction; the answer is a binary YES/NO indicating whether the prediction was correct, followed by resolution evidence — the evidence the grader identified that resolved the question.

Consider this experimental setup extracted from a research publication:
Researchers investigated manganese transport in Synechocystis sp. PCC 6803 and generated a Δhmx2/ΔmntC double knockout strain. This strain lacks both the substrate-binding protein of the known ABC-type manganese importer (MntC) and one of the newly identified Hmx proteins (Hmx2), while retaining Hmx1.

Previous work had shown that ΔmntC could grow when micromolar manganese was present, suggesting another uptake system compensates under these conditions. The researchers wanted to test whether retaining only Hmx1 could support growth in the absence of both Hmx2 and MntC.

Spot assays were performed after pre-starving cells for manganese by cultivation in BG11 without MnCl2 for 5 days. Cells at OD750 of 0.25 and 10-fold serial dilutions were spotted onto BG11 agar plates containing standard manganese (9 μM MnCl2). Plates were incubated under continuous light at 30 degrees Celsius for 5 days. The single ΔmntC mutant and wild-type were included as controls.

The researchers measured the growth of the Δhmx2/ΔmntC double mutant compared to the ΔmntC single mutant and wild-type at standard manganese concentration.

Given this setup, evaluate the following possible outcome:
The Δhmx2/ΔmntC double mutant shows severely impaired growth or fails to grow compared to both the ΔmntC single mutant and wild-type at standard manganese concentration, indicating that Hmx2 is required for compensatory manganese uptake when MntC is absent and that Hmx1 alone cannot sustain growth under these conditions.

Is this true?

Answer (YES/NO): YES